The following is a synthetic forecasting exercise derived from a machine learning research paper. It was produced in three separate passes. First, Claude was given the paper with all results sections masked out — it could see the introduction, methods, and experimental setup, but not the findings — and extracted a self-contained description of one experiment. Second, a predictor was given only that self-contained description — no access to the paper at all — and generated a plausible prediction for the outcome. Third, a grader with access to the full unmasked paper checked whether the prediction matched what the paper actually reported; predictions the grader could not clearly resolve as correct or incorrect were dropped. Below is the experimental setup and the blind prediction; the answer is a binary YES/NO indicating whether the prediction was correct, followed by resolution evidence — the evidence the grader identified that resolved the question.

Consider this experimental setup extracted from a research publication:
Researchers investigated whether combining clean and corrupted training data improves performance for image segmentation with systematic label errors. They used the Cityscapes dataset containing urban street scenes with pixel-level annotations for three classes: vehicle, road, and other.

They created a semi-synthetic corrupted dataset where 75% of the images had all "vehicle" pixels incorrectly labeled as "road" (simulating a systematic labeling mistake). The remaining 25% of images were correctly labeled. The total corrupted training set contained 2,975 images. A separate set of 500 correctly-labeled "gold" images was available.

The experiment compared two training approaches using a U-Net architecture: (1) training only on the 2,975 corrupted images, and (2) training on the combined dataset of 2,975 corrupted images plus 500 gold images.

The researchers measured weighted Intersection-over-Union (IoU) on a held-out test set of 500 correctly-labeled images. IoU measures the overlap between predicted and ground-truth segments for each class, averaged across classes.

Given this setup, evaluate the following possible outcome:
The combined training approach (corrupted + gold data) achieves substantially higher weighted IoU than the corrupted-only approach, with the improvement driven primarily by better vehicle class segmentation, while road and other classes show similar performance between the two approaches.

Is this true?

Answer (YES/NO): NO